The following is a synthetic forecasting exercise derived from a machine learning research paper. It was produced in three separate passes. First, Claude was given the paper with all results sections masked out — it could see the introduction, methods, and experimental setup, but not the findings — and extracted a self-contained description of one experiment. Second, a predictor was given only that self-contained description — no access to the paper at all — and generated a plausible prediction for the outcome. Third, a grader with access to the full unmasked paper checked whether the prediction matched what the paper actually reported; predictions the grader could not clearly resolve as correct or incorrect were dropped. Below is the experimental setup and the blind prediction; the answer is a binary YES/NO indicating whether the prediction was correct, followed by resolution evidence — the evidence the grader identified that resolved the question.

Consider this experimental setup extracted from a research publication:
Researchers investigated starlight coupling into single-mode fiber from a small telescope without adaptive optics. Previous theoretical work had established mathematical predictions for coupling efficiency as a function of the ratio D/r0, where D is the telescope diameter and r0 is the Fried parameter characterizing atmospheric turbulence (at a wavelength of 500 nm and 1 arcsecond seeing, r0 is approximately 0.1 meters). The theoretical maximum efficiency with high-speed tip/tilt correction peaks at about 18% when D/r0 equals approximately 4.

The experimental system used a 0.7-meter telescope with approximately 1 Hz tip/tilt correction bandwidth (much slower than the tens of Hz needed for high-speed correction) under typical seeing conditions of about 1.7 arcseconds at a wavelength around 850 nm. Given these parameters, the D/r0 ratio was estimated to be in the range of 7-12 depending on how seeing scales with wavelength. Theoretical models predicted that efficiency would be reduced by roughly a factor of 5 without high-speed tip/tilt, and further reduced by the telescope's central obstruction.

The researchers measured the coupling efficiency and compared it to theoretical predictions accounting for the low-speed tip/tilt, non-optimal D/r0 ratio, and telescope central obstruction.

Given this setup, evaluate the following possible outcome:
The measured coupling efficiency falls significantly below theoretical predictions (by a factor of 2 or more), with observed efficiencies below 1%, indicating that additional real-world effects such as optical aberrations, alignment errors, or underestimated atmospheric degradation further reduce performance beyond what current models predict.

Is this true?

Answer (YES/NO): YES